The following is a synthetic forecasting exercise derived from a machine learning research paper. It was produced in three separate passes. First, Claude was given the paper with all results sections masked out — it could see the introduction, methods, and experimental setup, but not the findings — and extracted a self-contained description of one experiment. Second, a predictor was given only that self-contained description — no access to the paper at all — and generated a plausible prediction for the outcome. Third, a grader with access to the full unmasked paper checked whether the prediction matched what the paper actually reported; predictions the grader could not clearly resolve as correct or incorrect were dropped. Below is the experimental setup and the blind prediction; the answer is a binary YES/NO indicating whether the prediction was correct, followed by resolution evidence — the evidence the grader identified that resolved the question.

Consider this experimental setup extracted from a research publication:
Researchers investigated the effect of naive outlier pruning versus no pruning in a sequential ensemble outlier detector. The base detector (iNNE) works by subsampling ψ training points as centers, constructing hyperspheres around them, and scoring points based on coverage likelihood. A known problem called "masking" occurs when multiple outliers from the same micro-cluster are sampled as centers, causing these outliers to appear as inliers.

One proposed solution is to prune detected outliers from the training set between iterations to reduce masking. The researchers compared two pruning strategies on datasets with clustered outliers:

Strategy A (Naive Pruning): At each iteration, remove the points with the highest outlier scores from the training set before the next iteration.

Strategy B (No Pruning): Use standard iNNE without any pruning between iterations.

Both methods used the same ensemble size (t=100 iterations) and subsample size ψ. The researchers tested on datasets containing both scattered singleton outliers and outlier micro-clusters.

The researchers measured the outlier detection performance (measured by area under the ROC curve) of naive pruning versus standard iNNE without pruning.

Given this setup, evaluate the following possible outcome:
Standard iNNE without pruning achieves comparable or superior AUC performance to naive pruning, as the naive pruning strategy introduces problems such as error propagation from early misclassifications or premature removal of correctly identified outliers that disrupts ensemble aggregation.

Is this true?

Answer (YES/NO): YES